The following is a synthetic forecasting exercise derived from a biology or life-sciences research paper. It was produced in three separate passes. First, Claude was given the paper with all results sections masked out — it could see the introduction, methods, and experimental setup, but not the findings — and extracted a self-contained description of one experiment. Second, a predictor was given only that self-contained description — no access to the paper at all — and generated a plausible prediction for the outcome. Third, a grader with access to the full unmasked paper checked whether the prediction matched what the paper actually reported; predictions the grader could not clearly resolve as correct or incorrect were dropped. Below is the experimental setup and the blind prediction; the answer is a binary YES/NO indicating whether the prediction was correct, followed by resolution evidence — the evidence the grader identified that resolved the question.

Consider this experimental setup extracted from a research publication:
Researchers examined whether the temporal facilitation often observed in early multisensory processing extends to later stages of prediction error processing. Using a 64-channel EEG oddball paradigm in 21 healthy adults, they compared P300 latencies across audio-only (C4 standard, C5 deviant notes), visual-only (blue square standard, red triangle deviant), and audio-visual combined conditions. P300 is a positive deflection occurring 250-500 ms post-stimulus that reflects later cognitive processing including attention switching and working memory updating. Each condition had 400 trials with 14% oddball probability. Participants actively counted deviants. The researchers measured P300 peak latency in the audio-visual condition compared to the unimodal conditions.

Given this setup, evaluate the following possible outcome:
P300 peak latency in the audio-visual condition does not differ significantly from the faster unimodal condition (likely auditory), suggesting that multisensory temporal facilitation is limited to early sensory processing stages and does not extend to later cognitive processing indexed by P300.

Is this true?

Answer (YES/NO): NO